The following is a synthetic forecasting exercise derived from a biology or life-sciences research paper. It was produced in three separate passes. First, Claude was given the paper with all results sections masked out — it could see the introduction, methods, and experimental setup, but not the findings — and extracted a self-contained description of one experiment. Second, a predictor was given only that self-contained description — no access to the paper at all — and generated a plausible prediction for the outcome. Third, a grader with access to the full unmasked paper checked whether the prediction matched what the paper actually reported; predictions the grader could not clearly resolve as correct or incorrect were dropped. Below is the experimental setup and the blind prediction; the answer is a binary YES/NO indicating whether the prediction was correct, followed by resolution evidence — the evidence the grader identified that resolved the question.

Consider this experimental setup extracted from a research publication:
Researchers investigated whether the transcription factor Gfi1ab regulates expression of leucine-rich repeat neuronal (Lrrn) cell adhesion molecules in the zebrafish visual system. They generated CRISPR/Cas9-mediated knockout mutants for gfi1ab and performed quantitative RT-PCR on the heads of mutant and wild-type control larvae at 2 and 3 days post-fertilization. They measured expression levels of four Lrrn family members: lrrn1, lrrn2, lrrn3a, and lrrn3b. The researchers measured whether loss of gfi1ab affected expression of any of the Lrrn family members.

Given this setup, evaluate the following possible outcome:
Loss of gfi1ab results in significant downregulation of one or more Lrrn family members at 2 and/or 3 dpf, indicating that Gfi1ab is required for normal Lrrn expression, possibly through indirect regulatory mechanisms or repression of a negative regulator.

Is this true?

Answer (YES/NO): YES